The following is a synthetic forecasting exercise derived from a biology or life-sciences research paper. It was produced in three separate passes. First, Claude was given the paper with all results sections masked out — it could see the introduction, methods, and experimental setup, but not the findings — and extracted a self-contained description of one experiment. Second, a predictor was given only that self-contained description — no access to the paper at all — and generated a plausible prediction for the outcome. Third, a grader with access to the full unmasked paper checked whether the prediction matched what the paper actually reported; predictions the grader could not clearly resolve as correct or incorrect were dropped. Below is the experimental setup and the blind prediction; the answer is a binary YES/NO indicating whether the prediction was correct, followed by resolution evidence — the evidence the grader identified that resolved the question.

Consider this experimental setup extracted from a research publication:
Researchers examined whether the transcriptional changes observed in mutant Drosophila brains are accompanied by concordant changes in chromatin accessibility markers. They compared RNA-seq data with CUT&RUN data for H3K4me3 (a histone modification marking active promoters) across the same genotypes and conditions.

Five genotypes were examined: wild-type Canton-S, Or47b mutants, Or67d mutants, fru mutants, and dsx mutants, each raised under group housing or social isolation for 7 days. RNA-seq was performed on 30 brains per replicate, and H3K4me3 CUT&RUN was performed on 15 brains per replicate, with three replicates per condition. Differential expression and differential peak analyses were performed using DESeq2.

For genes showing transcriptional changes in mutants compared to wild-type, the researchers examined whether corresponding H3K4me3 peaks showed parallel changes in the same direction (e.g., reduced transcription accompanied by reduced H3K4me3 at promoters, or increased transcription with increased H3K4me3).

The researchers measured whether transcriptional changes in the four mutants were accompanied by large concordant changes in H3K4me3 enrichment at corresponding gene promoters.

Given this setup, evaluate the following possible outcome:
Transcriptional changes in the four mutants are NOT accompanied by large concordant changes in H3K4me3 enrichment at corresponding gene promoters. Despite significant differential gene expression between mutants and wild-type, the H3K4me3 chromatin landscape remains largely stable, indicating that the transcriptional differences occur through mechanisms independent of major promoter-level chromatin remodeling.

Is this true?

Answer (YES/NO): YES